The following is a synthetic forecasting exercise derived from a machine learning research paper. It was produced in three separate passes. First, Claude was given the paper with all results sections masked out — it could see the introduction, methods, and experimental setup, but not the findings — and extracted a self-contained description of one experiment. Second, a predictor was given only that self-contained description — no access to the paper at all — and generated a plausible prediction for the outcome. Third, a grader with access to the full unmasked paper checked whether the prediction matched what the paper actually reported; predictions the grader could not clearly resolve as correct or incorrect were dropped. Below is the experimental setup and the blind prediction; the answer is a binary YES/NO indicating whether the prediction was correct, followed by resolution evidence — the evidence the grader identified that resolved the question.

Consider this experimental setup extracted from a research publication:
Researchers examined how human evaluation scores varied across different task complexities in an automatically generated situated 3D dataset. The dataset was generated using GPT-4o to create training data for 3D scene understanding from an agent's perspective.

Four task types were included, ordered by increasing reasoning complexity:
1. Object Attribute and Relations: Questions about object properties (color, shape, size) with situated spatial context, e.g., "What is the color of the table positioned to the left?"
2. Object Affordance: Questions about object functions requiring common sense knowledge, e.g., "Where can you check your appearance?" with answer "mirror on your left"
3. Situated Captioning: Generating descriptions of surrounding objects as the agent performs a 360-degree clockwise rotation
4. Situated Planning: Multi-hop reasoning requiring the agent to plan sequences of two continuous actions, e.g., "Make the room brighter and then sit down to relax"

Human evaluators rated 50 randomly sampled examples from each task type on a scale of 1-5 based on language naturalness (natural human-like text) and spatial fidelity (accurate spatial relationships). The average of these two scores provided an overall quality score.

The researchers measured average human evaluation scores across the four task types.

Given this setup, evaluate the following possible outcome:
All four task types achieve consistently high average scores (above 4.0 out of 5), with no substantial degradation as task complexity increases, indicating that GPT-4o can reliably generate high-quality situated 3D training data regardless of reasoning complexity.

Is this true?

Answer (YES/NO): NO